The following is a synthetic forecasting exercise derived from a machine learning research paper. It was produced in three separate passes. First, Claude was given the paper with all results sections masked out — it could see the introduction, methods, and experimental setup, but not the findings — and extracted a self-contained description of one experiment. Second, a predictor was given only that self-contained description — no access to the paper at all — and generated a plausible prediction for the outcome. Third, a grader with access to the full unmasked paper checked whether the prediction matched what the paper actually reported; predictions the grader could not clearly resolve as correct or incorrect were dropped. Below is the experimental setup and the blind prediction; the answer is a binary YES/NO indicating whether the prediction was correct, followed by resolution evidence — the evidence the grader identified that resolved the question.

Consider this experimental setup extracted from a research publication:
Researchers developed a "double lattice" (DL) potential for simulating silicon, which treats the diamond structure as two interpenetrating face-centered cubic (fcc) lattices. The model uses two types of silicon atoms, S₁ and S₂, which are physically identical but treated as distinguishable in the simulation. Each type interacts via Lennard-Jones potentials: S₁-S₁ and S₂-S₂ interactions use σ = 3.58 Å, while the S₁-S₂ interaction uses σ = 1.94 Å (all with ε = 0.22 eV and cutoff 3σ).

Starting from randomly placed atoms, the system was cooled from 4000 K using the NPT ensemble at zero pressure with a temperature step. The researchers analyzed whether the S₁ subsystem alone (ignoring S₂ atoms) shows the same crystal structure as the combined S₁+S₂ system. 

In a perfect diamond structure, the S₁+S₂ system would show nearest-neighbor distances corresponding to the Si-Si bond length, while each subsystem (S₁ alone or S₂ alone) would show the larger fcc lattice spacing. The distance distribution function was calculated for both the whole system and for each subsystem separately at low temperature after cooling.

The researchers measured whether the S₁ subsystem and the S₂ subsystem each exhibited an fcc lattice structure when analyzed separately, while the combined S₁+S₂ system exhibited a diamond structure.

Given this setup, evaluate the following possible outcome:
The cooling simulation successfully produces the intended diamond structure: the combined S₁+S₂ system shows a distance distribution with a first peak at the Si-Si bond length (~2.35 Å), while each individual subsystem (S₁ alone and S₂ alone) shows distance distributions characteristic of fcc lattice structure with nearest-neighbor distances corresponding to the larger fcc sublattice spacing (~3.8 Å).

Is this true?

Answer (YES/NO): NO